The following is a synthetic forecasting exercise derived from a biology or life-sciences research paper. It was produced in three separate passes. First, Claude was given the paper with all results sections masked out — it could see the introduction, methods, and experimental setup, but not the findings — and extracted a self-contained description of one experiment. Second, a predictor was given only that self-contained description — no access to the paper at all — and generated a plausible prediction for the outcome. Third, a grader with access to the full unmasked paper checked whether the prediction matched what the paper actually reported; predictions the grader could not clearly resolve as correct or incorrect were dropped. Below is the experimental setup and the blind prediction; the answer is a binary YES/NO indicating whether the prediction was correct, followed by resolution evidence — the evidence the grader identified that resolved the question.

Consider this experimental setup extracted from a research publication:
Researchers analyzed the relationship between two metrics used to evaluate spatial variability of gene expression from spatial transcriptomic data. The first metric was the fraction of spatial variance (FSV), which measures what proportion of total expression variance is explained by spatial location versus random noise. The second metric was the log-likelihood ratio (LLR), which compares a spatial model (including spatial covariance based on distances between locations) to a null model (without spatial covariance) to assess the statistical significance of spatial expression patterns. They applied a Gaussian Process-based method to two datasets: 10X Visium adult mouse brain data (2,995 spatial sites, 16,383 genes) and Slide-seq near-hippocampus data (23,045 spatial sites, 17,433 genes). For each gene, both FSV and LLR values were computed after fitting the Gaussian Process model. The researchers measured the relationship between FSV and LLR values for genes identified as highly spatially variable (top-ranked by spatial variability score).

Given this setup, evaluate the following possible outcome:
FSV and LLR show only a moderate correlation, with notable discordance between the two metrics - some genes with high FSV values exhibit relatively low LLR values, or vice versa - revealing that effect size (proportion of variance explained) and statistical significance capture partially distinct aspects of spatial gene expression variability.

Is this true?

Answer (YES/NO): NO